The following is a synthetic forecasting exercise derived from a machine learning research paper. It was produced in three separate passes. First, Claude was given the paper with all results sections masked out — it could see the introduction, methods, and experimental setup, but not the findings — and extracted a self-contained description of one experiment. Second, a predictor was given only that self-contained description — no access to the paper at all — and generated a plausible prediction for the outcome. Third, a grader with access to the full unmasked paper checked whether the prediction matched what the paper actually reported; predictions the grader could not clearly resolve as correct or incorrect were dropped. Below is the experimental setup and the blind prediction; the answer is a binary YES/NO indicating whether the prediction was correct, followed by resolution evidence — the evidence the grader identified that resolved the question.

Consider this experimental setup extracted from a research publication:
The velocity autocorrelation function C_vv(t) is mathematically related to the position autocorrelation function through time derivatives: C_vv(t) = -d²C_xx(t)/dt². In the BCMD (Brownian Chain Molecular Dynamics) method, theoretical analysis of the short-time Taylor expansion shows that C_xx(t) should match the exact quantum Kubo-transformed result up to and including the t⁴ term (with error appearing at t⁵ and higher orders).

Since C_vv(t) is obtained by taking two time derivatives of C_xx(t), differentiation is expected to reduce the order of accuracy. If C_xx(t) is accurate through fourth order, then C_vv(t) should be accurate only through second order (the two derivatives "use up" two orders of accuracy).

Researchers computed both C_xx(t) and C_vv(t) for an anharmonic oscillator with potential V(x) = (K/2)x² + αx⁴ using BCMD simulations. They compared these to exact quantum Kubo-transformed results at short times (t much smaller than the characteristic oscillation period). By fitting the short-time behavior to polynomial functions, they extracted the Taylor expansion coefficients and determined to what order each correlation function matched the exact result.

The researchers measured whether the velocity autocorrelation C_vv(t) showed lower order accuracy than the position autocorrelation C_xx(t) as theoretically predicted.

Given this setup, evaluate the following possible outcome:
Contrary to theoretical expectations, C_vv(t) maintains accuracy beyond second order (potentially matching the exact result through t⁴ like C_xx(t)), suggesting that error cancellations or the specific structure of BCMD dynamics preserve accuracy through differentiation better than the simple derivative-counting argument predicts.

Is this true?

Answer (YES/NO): NO